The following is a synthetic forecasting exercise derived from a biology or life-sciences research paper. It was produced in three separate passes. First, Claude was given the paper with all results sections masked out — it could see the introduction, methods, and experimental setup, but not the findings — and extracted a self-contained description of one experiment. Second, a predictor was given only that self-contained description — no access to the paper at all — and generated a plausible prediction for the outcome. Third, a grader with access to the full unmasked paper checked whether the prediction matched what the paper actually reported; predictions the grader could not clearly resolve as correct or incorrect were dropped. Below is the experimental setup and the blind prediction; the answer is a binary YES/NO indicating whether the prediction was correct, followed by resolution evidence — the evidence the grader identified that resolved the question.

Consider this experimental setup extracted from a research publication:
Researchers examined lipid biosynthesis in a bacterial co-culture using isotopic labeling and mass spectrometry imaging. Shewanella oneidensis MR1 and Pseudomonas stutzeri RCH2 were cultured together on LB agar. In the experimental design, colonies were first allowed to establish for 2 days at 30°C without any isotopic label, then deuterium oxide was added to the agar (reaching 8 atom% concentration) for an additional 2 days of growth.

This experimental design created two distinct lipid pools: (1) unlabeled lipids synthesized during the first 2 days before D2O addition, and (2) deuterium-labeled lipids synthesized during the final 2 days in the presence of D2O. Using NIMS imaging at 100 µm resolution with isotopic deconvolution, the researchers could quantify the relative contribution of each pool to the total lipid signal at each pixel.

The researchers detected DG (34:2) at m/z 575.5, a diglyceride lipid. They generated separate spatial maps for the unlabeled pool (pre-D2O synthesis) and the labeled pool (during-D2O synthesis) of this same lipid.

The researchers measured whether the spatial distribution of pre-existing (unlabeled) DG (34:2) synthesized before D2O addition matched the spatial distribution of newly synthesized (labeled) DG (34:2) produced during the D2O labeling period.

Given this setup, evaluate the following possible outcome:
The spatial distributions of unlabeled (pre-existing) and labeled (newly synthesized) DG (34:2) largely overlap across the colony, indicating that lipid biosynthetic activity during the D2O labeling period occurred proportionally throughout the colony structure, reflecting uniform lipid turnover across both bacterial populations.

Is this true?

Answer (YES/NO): NO